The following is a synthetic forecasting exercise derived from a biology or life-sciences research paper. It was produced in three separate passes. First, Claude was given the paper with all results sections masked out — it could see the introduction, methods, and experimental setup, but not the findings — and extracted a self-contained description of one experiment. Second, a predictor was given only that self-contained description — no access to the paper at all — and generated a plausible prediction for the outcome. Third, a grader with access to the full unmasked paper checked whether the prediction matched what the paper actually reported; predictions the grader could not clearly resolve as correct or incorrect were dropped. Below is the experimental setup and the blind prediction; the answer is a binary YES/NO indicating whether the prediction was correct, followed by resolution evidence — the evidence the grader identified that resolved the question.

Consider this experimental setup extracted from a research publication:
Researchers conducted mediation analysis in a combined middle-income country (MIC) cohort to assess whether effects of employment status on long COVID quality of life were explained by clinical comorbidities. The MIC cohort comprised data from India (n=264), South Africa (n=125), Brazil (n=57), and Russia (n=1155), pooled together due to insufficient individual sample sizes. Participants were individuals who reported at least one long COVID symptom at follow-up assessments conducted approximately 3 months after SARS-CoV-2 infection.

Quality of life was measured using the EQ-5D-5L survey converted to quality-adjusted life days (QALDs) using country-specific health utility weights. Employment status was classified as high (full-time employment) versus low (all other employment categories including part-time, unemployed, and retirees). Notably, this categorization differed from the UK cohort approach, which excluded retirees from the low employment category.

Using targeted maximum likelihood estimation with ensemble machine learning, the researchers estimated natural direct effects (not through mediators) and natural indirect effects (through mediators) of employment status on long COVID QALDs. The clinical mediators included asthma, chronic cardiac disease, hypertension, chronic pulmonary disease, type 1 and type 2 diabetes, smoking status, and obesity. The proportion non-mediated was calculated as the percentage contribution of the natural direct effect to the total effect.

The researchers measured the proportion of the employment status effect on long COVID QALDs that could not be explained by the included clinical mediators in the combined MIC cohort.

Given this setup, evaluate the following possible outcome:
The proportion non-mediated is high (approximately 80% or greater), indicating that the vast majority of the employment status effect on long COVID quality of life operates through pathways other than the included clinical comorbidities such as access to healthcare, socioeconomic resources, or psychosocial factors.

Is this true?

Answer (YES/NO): NO